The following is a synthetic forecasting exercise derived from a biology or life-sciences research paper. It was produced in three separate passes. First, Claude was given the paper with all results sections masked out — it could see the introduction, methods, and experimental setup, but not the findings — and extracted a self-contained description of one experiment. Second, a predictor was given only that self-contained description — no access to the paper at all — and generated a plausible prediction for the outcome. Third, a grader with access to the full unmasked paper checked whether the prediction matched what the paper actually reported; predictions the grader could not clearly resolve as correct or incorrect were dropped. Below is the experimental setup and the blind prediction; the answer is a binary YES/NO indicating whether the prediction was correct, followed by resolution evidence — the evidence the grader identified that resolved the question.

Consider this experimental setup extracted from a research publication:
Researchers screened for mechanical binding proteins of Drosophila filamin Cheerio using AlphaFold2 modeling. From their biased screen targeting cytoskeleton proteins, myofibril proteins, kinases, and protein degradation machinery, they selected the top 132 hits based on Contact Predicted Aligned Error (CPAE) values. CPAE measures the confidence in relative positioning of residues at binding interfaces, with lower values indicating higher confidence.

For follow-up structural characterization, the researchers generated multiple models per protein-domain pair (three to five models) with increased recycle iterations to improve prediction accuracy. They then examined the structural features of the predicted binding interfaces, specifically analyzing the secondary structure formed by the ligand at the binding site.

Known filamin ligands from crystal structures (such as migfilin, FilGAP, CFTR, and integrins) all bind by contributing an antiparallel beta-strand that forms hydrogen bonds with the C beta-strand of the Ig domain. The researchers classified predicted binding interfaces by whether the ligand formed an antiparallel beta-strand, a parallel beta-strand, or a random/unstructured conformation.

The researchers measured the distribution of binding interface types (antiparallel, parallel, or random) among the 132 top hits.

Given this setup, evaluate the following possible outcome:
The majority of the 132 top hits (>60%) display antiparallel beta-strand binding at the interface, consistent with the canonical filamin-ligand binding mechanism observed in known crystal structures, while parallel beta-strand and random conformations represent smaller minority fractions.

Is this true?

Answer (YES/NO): YES